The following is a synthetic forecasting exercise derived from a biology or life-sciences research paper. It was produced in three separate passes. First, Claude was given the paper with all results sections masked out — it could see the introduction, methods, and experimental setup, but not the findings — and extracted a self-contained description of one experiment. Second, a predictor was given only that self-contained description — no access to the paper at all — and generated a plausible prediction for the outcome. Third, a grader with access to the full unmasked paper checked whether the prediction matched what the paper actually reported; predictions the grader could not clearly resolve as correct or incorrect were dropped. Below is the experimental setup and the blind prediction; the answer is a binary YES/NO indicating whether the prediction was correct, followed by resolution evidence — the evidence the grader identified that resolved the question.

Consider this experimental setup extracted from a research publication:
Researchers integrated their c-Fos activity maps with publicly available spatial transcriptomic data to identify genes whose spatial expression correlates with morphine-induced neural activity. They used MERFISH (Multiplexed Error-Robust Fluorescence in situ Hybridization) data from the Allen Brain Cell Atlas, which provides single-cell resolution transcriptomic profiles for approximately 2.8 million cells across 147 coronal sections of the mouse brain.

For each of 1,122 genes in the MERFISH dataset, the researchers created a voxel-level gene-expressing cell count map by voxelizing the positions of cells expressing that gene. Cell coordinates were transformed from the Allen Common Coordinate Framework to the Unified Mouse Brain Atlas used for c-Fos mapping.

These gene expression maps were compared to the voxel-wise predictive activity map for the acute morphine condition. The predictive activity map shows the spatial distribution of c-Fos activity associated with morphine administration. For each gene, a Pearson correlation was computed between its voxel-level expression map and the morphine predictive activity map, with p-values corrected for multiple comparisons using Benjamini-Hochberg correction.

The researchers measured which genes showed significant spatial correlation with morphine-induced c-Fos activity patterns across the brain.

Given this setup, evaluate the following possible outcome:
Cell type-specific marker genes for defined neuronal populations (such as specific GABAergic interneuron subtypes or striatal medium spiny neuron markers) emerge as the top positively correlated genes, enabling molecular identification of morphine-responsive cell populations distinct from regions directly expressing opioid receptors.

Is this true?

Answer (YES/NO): YES